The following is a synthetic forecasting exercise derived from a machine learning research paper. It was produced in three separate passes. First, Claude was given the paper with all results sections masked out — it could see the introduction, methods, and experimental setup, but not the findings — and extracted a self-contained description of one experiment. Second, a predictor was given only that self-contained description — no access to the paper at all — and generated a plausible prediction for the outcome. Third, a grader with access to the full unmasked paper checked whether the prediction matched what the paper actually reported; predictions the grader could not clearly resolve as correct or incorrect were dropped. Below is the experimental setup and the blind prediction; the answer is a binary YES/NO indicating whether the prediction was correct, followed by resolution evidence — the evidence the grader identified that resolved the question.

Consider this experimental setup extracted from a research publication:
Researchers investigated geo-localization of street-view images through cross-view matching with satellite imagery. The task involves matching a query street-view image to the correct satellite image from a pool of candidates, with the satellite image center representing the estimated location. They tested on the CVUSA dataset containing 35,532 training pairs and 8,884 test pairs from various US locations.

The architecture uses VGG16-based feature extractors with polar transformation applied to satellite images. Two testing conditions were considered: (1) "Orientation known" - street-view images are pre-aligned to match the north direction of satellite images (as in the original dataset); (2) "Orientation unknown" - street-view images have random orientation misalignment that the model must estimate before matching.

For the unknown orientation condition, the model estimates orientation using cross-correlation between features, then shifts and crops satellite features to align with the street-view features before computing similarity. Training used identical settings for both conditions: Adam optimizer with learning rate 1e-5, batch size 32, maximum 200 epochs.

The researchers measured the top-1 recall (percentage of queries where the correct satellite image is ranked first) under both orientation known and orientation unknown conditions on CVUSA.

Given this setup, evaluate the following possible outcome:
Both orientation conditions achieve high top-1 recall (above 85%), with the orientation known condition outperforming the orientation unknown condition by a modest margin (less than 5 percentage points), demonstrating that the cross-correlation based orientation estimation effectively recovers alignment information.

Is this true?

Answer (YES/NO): NO